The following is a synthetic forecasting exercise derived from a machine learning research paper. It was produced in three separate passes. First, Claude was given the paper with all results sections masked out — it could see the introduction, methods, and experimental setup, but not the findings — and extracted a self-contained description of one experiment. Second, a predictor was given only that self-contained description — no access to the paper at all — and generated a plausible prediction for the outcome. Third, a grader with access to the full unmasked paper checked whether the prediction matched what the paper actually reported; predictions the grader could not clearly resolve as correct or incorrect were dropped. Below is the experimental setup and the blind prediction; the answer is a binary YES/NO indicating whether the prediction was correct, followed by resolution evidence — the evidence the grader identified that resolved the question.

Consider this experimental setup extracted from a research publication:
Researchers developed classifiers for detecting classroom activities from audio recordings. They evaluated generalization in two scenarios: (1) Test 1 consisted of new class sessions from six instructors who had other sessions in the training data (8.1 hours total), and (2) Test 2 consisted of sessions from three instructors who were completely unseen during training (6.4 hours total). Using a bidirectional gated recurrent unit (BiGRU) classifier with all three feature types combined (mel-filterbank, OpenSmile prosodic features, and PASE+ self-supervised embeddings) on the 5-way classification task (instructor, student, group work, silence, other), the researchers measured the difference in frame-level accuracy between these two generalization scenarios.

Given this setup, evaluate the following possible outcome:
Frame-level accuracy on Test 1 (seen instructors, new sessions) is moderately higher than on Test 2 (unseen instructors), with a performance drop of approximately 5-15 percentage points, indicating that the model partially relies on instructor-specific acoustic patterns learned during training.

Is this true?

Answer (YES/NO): NO